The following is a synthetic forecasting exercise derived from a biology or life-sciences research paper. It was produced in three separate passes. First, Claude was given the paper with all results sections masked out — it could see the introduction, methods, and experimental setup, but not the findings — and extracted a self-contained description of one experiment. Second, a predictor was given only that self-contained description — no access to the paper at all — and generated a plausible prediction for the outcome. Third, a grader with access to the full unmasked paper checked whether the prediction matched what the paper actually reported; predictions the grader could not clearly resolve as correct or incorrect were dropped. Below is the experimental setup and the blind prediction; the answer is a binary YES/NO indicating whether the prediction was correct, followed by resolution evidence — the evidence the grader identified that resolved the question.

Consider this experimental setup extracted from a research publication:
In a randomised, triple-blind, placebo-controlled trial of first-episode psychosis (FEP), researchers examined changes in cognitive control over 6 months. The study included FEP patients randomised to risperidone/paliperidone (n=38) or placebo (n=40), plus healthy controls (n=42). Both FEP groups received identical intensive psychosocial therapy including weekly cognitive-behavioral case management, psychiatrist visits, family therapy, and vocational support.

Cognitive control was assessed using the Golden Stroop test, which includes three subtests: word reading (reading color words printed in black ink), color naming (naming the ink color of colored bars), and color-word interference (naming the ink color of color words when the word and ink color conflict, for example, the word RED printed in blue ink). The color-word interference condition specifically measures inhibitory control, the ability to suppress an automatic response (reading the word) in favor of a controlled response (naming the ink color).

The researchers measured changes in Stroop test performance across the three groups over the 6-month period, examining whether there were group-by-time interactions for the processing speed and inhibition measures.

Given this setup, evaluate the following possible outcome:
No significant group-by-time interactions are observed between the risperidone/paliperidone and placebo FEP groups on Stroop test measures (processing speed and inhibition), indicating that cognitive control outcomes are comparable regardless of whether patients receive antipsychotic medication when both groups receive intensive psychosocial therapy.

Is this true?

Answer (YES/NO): YES